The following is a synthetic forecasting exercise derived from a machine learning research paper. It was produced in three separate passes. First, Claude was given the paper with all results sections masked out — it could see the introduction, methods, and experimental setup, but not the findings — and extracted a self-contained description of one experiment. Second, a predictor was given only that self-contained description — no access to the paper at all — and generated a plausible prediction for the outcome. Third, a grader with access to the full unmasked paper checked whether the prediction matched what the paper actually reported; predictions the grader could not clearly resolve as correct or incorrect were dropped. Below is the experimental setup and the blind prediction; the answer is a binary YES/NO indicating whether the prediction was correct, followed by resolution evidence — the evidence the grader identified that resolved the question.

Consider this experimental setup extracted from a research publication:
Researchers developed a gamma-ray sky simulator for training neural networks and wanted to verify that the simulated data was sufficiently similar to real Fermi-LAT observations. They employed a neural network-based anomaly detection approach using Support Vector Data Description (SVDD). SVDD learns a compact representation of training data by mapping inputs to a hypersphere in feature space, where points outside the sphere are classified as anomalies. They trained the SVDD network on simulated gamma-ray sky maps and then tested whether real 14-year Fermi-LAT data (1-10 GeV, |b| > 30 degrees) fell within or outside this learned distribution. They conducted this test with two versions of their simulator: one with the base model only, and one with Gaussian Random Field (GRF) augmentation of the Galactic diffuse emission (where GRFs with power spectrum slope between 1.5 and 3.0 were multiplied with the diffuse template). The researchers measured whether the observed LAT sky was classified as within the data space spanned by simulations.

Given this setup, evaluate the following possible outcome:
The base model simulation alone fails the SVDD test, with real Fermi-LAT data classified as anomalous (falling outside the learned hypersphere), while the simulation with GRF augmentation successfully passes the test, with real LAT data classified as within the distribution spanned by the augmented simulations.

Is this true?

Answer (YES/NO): NO